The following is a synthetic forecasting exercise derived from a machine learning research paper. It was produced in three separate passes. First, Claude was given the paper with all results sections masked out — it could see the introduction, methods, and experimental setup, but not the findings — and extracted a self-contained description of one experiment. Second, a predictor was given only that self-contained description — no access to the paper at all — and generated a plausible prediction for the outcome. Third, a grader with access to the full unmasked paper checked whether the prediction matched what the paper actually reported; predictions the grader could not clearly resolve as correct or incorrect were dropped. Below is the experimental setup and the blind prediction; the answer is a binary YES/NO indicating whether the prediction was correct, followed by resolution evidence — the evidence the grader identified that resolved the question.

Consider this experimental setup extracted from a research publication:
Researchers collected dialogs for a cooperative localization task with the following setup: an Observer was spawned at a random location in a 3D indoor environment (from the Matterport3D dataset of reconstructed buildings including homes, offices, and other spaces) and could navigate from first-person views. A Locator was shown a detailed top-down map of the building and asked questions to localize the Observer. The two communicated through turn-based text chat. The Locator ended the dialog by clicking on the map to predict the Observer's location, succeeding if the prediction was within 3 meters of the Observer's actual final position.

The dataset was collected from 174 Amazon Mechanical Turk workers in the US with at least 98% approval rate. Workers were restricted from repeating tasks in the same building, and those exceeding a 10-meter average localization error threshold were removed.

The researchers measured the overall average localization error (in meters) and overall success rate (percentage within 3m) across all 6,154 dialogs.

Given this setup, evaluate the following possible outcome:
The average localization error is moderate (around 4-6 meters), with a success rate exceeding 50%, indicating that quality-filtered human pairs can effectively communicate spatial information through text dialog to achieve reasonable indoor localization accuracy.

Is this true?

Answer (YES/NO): NO